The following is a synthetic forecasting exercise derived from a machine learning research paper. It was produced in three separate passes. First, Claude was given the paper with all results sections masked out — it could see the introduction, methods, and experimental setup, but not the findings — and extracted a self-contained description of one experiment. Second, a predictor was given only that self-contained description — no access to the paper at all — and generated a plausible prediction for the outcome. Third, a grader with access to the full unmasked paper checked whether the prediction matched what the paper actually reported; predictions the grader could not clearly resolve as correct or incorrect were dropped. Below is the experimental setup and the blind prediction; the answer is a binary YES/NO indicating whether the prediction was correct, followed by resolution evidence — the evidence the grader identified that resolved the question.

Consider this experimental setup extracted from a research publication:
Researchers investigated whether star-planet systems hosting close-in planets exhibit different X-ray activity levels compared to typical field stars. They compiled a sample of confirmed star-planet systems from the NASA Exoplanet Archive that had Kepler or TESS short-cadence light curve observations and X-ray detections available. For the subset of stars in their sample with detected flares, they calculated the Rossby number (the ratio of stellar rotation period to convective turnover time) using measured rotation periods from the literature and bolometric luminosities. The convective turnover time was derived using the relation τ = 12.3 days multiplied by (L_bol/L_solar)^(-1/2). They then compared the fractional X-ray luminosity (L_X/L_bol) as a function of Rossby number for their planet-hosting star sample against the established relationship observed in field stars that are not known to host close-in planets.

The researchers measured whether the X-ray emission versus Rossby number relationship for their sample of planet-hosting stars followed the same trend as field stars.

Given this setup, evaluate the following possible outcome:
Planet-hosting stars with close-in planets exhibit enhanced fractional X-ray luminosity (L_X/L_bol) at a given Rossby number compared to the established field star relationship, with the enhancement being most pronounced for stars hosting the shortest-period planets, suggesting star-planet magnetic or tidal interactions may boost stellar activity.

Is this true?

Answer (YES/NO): NO